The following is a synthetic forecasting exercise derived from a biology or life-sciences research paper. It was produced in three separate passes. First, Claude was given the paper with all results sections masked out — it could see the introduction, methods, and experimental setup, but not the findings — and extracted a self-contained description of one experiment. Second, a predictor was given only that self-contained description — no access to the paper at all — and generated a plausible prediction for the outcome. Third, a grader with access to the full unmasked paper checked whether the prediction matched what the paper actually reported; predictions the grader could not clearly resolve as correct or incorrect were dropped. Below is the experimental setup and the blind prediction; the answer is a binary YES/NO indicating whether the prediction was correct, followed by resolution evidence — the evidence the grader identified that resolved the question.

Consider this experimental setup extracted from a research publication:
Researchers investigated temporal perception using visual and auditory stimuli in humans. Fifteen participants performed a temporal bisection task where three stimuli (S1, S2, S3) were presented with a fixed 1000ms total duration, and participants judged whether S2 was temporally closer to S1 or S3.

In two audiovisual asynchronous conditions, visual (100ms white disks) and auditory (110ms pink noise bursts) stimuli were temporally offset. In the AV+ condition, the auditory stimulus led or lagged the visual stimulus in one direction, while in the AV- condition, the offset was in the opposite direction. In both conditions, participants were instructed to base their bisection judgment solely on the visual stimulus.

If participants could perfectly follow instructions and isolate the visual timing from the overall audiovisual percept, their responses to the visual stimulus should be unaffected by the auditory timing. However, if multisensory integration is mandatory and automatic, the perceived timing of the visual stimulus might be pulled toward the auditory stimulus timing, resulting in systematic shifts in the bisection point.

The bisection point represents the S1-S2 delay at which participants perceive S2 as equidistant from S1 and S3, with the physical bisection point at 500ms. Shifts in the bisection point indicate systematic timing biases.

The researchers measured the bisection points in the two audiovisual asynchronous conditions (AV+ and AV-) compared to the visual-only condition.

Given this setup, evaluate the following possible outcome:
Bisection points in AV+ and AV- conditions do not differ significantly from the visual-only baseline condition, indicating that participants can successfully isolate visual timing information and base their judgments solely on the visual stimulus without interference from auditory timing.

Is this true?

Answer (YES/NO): NO